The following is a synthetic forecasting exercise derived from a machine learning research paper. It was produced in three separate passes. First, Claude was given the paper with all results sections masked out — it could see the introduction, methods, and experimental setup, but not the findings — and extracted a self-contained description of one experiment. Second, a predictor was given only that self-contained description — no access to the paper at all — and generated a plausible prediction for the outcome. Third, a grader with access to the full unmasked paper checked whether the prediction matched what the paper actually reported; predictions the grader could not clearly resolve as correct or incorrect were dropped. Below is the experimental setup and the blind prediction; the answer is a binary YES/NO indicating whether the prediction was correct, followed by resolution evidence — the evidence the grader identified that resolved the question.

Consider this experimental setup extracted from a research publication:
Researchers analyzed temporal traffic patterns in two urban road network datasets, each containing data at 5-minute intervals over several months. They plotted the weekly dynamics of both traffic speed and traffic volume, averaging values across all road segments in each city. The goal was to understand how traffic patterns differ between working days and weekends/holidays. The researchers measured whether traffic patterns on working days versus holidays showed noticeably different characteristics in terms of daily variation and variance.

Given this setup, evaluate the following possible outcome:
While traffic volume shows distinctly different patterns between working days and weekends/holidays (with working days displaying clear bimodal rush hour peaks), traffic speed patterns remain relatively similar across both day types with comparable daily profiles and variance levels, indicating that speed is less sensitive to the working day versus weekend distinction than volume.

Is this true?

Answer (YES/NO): NO